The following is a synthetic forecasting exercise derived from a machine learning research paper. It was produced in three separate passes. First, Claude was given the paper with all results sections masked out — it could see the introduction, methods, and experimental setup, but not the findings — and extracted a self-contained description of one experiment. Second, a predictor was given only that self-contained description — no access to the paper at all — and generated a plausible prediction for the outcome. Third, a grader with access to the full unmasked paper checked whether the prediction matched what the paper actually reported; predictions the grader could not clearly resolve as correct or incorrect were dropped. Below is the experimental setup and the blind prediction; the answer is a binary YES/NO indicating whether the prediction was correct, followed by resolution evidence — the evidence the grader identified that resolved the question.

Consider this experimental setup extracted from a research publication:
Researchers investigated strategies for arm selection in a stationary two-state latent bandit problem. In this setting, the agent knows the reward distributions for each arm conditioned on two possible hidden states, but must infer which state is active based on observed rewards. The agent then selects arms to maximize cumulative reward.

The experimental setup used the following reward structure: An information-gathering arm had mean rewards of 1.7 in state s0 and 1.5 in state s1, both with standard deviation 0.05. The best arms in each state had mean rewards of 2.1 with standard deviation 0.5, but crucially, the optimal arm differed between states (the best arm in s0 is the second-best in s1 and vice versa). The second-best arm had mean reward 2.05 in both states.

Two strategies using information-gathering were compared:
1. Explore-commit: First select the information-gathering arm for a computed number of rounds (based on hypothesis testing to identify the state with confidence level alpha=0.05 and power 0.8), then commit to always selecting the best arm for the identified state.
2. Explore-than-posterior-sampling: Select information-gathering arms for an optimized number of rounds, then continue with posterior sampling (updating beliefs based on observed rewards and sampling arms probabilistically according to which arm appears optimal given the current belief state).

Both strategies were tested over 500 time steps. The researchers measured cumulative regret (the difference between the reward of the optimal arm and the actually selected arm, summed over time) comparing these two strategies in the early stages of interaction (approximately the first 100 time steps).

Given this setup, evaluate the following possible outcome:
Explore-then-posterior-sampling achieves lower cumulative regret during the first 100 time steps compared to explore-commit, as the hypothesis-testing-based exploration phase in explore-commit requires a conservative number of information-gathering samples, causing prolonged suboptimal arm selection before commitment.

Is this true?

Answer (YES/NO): YES